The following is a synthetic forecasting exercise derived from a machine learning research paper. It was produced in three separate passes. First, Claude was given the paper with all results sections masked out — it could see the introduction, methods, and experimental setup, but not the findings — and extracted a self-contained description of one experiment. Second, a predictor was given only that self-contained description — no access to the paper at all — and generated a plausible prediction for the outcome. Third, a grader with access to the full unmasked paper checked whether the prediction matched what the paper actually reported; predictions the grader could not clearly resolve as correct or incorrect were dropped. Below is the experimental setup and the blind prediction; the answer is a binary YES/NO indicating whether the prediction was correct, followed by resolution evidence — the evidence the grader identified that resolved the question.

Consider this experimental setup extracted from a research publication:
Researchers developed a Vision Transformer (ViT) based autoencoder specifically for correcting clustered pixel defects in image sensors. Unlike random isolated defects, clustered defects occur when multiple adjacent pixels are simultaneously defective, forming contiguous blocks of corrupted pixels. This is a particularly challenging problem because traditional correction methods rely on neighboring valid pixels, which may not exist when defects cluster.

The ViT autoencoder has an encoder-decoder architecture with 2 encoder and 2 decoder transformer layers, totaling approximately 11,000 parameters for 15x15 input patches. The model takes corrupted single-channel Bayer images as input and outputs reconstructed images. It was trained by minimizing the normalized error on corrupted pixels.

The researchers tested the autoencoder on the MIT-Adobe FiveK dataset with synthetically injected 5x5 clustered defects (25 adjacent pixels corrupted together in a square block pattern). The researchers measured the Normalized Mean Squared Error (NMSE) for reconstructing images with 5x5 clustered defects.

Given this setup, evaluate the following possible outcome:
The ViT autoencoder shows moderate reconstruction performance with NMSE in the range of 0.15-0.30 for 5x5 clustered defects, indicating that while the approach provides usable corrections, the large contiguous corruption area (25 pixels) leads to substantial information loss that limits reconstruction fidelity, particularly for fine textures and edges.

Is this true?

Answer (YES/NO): NO